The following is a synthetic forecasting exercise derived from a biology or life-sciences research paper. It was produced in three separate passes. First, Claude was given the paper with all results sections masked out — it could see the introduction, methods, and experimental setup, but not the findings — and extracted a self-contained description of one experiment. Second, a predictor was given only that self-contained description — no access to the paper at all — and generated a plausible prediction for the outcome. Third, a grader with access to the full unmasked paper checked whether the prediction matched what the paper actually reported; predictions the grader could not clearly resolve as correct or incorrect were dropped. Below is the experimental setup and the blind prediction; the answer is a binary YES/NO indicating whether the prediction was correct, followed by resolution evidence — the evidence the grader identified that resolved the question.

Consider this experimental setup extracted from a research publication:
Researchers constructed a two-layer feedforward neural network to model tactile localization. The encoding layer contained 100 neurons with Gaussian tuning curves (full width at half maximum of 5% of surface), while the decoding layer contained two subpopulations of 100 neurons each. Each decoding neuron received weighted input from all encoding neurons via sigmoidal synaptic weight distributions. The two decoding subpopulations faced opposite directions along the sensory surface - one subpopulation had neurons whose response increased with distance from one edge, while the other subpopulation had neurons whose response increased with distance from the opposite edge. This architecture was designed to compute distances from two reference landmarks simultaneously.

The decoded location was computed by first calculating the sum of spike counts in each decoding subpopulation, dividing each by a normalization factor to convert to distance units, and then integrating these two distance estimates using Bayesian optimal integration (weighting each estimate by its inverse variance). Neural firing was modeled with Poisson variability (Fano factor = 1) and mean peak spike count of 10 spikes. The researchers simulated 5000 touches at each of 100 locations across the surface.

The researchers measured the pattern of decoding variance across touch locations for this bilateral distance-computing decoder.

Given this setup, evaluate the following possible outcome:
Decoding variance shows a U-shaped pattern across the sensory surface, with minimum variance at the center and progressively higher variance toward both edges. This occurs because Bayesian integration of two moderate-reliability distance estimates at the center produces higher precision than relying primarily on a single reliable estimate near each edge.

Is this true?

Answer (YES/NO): NO